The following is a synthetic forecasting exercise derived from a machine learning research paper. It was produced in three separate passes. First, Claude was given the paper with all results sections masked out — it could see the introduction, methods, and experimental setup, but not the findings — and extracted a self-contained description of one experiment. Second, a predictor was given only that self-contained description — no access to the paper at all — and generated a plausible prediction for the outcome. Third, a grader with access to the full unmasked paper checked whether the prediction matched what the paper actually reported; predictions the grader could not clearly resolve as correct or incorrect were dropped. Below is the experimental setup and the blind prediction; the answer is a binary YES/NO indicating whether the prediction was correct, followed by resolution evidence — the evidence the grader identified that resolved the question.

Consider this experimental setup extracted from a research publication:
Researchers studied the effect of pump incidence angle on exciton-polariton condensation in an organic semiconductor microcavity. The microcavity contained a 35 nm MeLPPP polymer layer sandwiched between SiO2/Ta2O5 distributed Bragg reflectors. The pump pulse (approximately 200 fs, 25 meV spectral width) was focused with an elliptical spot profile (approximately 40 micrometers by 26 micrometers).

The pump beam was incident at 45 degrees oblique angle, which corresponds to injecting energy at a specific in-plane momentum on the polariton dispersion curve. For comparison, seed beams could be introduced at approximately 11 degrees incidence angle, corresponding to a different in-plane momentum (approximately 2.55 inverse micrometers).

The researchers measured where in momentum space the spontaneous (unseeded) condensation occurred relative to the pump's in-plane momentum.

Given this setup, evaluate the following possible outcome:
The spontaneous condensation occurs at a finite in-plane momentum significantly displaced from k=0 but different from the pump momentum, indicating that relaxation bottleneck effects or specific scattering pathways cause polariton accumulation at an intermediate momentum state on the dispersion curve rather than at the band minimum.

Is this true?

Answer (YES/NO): NO